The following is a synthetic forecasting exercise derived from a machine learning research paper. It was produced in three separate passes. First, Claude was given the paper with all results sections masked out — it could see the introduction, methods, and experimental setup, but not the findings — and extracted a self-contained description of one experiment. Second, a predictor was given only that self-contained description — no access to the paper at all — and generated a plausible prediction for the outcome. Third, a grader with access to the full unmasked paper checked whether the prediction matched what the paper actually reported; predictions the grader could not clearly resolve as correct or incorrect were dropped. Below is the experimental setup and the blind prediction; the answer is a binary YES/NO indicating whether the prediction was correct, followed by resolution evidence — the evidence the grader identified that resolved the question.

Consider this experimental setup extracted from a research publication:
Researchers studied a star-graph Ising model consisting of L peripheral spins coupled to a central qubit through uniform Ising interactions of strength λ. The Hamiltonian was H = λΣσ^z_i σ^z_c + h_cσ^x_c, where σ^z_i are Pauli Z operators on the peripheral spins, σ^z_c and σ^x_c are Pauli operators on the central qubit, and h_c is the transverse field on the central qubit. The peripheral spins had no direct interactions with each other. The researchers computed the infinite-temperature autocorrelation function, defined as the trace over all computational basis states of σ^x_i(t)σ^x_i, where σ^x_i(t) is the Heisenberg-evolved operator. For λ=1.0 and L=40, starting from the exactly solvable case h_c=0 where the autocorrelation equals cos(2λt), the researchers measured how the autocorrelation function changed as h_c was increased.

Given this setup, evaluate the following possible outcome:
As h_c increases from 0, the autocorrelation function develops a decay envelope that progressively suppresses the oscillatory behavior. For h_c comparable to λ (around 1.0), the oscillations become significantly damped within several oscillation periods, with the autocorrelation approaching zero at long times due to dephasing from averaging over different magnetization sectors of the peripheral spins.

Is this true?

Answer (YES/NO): YES